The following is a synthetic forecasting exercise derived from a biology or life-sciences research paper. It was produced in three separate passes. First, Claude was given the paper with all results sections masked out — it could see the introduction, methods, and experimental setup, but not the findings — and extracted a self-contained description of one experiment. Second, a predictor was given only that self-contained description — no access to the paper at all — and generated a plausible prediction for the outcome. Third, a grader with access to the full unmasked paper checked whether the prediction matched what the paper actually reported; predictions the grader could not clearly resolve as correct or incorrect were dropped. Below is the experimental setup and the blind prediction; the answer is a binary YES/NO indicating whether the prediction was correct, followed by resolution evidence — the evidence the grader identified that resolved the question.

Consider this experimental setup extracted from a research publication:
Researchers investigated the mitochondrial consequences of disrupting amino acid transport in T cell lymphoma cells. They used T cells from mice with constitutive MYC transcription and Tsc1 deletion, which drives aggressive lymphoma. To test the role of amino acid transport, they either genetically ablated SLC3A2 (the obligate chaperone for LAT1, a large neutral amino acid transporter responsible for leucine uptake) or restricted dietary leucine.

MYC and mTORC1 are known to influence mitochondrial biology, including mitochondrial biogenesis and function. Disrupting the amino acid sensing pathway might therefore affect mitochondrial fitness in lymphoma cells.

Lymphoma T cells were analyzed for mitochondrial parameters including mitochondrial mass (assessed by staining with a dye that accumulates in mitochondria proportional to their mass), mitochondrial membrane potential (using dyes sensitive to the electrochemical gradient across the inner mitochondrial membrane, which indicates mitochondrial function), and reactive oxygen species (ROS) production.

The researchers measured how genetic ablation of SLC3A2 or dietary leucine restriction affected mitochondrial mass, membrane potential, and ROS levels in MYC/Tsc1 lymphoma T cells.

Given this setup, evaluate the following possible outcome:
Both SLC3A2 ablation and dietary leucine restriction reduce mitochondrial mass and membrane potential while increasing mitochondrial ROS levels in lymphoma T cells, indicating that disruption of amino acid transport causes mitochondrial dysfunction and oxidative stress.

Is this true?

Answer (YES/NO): YES